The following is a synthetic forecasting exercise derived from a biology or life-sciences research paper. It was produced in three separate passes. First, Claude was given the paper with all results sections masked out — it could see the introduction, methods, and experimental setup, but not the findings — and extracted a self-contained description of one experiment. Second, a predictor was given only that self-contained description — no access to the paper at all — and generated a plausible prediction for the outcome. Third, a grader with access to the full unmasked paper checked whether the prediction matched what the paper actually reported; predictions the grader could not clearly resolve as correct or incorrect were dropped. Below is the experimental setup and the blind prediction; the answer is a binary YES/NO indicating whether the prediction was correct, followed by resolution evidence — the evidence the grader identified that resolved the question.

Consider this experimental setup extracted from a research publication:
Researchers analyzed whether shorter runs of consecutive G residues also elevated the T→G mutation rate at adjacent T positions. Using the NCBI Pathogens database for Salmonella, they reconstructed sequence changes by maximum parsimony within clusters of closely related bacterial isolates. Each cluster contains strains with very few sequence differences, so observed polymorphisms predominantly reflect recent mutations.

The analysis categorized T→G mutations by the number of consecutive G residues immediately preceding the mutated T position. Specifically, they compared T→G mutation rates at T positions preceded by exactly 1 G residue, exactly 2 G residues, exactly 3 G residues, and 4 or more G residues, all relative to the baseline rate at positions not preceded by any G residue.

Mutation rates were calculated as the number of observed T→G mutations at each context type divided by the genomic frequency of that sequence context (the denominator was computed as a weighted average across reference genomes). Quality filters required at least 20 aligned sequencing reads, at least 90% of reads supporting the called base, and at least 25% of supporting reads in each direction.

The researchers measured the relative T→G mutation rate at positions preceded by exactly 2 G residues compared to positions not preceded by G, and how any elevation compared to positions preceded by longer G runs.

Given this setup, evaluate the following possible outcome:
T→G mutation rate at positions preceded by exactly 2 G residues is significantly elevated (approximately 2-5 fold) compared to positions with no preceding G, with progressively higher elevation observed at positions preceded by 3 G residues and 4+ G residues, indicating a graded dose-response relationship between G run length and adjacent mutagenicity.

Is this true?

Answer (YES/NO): NO